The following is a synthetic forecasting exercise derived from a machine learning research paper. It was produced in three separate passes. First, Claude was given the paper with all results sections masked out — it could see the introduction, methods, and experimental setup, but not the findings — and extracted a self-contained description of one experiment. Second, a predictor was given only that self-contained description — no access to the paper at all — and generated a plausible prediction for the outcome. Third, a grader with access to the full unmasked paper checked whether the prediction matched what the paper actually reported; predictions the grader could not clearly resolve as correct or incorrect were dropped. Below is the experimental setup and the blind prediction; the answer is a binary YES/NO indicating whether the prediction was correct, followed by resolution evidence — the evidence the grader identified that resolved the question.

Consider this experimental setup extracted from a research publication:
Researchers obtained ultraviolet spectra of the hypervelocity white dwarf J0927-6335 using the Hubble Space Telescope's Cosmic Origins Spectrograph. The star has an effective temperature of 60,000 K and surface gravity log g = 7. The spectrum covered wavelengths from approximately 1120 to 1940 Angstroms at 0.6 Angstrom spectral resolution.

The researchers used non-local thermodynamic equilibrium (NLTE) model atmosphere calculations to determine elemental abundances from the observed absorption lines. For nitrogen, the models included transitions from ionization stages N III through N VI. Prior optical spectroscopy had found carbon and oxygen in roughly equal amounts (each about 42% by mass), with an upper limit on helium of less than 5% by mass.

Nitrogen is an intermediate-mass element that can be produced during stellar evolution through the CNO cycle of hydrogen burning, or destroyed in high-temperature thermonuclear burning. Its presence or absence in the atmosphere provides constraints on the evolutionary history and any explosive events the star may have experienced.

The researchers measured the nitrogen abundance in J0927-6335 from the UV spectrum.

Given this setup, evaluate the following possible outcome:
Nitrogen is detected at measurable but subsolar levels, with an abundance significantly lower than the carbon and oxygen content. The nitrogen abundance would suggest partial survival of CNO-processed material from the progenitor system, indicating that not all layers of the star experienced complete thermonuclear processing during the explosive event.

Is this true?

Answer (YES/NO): NO